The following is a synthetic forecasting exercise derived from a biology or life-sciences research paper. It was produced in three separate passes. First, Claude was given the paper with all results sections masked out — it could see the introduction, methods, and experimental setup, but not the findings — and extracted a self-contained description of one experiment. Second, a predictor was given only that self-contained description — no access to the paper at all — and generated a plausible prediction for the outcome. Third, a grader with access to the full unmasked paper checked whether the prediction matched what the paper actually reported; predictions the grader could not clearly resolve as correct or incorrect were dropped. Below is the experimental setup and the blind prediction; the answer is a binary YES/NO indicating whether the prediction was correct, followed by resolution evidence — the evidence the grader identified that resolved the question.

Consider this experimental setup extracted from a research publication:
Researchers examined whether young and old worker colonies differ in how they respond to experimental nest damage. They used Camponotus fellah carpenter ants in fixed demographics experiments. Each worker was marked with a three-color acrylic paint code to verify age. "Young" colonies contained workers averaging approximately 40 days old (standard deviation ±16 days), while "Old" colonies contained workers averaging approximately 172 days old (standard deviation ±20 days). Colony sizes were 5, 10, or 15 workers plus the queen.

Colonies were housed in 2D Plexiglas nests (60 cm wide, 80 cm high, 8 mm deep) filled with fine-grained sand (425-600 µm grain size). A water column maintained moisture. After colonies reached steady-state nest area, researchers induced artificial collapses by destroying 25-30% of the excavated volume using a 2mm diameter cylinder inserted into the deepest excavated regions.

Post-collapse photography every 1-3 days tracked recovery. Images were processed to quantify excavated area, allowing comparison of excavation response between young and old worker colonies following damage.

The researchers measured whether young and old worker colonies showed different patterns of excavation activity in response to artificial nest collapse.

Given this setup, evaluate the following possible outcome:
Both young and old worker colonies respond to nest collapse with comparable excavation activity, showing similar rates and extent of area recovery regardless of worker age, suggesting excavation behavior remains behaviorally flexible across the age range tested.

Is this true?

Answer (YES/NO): YES